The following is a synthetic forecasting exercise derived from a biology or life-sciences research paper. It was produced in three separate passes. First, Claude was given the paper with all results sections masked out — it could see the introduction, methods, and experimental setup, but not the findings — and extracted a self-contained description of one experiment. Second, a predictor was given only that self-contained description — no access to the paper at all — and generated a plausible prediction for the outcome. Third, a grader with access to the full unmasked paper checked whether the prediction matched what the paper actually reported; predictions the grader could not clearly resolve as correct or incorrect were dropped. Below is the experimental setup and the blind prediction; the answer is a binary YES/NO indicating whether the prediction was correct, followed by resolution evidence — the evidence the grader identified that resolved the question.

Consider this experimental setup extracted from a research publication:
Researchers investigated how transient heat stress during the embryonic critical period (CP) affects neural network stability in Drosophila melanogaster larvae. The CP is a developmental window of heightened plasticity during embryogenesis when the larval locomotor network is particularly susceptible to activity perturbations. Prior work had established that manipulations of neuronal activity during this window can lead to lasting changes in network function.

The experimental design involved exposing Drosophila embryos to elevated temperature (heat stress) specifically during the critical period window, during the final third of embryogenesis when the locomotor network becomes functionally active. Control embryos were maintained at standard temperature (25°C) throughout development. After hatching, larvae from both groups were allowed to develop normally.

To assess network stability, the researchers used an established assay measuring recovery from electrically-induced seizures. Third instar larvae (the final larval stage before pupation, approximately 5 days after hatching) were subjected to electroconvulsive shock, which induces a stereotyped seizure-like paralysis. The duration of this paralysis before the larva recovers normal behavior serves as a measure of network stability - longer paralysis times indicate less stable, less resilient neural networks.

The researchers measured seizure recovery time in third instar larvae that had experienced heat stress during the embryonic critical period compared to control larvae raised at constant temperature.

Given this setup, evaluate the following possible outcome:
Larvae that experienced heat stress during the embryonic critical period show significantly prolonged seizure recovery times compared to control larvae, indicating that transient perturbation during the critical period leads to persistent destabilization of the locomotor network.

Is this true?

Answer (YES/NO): YES